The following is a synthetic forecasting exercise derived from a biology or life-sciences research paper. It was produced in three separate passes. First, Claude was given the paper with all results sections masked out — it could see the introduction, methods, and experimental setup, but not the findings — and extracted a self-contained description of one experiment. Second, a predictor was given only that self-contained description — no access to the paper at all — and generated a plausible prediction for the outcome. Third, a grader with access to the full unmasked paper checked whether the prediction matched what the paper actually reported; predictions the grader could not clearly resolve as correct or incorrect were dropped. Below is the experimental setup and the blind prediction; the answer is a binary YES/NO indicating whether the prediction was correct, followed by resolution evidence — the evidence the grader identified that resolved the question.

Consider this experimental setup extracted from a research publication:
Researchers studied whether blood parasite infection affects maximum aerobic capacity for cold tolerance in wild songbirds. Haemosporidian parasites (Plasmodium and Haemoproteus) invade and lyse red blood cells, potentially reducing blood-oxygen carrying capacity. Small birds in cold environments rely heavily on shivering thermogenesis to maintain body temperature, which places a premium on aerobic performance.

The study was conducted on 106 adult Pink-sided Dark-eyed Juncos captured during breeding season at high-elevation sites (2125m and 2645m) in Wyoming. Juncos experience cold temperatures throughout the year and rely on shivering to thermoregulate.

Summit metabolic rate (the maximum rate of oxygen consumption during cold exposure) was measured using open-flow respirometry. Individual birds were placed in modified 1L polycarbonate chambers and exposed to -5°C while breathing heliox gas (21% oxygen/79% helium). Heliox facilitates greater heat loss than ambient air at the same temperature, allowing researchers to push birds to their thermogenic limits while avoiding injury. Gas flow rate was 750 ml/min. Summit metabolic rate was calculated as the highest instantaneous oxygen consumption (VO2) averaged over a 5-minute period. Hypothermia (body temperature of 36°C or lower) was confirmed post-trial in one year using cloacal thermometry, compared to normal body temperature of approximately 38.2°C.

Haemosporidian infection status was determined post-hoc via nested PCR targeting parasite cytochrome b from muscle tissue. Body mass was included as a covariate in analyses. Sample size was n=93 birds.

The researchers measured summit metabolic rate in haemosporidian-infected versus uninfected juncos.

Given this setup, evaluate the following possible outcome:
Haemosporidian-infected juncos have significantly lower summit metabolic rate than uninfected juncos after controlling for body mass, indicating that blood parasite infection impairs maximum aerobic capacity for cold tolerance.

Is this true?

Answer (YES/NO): NO